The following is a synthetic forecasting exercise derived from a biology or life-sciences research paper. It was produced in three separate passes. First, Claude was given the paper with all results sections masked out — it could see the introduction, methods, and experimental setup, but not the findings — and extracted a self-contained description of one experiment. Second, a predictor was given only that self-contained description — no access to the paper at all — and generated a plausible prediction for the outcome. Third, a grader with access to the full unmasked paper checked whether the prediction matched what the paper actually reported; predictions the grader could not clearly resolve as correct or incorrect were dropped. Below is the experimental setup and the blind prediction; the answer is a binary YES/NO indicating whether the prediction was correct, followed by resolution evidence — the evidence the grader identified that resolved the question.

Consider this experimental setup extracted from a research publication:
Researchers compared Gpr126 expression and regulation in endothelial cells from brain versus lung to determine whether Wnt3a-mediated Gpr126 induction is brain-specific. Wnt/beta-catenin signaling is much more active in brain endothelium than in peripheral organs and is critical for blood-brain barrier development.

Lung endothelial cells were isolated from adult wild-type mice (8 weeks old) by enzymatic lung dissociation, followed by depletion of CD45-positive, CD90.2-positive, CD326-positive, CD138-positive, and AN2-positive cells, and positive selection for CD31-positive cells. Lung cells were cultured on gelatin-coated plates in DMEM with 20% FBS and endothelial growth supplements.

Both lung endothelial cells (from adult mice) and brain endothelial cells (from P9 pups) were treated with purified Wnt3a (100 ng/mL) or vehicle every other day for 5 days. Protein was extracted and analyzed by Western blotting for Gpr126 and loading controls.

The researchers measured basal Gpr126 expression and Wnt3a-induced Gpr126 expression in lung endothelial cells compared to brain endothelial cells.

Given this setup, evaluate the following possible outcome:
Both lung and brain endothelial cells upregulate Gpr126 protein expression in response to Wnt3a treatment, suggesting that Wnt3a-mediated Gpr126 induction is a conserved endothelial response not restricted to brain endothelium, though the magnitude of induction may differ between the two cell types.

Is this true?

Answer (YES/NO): NO